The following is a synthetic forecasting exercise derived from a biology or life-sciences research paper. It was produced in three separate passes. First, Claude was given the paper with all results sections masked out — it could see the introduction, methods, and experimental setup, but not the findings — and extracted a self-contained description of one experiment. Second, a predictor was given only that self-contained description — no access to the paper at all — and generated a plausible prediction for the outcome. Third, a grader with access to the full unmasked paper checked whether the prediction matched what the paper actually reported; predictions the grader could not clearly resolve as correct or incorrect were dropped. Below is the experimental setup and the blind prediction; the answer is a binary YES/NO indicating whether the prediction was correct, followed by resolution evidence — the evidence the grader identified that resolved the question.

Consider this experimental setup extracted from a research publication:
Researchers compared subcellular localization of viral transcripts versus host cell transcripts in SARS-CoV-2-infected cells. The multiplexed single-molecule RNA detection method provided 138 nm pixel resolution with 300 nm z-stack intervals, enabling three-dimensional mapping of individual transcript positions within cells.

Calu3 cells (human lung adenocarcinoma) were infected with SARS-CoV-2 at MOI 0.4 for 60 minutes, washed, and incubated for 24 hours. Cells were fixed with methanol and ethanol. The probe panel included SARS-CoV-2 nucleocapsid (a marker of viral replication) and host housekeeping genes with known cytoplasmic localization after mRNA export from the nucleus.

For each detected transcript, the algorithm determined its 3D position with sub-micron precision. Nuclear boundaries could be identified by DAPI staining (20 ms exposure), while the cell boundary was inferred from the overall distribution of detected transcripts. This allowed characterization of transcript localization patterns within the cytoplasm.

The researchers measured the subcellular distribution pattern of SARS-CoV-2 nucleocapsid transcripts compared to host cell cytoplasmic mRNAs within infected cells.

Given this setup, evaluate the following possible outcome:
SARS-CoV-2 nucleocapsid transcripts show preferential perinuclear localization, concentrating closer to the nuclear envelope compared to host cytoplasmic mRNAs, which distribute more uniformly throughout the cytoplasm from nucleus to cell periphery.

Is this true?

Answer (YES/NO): YES